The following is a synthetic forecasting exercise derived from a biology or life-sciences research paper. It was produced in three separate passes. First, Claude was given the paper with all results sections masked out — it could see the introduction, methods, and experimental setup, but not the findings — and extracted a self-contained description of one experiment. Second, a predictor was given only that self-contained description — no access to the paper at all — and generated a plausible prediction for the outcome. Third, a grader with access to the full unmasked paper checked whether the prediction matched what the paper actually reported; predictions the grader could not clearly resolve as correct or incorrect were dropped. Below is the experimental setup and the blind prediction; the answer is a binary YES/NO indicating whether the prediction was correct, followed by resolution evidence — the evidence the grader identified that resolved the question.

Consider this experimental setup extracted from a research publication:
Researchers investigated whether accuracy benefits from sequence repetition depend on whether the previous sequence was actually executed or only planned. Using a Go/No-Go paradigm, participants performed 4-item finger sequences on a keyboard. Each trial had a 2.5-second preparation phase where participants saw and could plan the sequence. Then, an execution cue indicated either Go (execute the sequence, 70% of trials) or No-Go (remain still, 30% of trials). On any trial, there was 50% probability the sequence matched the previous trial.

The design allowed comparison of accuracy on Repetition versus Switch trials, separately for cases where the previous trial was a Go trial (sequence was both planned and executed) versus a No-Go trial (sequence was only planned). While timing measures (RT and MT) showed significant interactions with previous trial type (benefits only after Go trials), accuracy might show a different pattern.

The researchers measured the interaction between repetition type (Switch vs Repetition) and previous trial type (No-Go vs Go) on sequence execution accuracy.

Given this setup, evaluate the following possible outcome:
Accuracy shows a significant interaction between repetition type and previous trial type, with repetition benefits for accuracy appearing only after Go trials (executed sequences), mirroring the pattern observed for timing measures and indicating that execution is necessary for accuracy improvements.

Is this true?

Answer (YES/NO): NO